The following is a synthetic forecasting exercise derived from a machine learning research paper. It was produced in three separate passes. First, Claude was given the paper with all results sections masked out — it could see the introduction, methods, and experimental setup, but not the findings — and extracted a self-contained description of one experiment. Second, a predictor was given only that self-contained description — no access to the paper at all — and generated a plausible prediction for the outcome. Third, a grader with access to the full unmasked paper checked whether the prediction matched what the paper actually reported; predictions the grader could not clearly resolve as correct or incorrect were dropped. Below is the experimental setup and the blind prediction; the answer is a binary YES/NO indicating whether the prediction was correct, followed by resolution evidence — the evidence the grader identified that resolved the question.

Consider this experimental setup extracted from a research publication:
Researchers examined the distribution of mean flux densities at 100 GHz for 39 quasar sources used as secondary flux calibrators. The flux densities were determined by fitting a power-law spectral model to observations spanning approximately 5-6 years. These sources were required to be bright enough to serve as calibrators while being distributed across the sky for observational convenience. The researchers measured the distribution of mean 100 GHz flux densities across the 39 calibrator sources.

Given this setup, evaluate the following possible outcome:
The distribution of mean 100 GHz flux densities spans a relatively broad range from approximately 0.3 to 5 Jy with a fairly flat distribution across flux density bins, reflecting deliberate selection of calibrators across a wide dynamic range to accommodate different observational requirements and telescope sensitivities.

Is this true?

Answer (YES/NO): NO